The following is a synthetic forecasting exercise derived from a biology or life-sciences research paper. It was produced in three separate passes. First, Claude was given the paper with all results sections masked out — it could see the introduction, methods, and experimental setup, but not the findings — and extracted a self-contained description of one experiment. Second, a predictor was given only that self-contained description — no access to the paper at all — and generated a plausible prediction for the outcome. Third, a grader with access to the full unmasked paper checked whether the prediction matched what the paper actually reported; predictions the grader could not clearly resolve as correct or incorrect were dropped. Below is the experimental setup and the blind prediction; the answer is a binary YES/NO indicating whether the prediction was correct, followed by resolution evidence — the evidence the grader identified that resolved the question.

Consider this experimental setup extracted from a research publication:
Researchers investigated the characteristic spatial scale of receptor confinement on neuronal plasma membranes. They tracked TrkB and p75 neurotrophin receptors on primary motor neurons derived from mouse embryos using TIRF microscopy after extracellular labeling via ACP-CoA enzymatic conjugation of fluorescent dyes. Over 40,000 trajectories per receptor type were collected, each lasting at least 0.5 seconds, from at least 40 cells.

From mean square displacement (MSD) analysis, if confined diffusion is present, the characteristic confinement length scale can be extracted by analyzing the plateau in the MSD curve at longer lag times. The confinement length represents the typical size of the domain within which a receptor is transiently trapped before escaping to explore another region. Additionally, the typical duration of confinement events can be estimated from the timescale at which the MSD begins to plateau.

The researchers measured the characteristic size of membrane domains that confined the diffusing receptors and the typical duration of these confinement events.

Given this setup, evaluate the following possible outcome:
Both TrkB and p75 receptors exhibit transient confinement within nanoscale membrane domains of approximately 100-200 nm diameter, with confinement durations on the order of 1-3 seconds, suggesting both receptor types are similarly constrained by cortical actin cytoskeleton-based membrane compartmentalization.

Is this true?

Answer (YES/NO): NO